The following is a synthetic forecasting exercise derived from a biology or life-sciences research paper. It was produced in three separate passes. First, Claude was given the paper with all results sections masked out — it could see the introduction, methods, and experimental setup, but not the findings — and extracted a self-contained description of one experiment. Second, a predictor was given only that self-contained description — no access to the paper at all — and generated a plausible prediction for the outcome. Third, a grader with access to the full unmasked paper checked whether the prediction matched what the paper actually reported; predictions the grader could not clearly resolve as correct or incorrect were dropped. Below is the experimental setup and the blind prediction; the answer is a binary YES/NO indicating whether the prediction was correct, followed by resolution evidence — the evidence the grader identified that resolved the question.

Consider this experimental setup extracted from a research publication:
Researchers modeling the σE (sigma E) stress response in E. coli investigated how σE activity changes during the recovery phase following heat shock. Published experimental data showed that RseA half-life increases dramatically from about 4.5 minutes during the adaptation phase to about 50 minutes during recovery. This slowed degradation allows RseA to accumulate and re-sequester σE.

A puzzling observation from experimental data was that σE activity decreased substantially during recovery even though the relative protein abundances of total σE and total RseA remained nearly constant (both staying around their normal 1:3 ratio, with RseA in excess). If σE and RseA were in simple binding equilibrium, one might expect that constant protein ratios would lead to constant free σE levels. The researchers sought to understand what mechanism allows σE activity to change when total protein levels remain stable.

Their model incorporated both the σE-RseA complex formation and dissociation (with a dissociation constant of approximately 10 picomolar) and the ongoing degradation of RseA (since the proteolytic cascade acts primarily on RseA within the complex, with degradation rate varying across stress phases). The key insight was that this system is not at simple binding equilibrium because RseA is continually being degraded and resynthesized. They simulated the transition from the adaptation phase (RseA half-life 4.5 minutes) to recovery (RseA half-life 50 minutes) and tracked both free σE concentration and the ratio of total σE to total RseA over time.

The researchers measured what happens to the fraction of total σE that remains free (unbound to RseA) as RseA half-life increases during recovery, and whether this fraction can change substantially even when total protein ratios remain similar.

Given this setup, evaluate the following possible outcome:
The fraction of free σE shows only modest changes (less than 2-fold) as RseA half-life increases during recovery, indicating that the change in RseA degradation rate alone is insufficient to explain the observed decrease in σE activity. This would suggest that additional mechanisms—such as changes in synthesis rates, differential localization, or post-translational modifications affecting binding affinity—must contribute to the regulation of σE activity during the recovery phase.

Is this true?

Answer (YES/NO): NO